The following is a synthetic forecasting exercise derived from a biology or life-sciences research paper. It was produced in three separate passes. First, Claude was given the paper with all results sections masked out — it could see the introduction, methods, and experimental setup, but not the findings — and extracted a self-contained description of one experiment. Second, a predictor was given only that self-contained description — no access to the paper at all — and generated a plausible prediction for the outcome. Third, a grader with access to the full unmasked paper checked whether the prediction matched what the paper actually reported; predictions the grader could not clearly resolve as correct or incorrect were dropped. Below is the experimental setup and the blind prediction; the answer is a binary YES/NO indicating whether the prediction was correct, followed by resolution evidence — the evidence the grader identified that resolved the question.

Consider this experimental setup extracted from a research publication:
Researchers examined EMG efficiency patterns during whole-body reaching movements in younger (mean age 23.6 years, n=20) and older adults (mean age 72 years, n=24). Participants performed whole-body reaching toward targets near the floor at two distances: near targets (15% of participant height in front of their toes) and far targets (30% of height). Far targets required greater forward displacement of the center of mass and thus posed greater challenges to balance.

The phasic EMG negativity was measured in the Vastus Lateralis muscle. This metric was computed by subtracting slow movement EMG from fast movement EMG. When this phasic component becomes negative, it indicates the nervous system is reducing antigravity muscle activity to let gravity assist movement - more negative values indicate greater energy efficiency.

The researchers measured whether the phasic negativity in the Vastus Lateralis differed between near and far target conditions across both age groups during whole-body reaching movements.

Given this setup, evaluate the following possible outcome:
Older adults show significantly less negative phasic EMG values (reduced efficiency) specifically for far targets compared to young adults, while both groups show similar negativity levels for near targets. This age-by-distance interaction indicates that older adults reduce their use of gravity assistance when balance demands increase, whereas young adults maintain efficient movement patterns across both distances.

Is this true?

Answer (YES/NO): NO